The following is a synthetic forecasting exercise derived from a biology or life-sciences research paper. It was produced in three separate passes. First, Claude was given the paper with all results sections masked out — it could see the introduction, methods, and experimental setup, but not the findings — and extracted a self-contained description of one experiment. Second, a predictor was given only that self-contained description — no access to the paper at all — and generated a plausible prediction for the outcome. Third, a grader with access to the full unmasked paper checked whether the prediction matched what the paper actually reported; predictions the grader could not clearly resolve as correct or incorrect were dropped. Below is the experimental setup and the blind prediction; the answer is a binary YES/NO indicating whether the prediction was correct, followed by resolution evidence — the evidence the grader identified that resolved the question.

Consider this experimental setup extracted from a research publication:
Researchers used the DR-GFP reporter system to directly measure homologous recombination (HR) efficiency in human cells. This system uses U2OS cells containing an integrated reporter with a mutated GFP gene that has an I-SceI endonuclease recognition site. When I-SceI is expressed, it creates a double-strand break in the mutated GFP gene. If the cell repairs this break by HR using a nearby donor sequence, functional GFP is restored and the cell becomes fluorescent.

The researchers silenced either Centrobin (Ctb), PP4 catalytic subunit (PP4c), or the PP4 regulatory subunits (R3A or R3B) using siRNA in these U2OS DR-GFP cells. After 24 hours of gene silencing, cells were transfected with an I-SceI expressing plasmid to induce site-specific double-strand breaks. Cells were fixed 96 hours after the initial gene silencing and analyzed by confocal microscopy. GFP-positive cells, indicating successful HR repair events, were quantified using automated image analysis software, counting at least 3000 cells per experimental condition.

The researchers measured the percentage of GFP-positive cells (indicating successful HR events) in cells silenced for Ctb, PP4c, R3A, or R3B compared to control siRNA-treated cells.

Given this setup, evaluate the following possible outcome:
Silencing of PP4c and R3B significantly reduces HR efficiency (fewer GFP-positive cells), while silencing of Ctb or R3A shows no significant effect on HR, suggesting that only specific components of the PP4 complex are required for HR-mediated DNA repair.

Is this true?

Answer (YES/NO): NO